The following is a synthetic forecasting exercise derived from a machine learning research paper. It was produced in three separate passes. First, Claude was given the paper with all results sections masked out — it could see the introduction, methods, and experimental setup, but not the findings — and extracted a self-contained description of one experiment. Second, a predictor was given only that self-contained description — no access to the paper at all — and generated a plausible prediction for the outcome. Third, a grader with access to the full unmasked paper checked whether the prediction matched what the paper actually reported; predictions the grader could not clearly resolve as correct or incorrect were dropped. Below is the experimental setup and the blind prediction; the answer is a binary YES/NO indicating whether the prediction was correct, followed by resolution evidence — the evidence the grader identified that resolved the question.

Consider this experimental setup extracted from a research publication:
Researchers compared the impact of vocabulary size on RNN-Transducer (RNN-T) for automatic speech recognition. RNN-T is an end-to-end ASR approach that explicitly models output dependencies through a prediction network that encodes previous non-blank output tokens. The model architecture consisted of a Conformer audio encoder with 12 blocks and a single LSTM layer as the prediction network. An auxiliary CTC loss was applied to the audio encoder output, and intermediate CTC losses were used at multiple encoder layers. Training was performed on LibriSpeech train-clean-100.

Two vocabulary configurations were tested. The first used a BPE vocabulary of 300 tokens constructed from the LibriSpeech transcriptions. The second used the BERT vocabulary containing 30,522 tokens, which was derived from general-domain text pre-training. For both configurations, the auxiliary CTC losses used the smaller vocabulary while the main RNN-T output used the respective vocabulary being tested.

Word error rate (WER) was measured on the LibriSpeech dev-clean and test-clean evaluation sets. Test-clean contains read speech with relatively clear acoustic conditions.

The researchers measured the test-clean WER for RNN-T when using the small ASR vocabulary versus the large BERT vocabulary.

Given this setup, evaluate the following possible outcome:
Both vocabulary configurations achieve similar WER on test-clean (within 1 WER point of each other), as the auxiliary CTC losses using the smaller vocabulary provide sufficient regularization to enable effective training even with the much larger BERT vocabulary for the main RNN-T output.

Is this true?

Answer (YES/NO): NO